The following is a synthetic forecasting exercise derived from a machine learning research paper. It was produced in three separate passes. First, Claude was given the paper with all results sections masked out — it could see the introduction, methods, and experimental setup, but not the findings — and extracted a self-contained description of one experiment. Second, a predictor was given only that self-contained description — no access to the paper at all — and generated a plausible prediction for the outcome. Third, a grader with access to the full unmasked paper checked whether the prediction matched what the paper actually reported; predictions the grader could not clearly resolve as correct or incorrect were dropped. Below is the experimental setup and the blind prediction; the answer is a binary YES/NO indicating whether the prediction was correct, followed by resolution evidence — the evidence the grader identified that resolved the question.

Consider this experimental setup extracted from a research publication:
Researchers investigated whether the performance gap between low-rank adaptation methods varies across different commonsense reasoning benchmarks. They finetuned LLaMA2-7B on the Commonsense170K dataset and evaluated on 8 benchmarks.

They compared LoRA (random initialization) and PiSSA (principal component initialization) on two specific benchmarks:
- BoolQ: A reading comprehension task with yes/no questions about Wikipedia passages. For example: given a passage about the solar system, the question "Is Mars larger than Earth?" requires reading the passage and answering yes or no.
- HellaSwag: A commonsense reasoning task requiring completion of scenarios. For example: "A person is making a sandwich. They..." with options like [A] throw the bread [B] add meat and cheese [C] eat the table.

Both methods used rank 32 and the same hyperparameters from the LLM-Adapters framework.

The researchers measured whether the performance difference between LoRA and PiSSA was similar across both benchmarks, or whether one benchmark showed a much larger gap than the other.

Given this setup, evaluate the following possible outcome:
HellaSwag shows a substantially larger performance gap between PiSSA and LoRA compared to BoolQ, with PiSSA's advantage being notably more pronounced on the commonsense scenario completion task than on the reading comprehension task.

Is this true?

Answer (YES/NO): NO